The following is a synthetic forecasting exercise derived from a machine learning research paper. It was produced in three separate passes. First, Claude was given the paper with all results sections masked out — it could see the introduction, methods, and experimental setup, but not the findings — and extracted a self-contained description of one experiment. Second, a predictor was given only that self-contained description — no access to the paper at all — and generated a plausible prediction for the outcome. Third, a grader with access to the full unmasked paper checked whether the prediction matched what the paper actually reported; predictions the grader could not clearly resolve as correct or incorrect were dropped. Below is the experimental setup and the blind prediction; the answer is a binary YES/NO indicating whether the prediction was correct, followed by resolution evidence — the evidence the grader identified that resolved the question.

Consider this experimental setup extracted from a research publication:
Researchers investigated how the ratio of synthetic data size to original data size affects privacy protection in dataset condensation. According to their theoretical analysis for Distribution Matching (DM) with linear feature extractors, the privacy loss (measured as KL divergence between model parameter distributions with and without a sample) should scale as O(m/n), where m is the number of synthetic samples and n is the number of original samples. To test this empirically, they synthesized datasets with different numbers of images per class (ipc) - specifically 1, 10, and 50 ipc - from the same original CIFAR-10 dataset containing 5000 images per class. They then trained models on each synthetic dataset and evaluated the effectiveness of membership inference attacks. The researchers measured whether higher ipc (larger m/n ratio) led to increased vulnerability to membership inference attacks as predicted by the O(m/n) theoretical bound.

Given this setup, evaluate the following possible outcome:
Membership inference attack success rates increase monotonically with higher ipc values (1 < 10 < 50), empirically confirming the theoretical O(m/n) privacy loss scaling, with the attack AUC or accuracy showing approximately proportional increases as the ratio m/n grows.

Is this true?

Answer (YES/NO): NO